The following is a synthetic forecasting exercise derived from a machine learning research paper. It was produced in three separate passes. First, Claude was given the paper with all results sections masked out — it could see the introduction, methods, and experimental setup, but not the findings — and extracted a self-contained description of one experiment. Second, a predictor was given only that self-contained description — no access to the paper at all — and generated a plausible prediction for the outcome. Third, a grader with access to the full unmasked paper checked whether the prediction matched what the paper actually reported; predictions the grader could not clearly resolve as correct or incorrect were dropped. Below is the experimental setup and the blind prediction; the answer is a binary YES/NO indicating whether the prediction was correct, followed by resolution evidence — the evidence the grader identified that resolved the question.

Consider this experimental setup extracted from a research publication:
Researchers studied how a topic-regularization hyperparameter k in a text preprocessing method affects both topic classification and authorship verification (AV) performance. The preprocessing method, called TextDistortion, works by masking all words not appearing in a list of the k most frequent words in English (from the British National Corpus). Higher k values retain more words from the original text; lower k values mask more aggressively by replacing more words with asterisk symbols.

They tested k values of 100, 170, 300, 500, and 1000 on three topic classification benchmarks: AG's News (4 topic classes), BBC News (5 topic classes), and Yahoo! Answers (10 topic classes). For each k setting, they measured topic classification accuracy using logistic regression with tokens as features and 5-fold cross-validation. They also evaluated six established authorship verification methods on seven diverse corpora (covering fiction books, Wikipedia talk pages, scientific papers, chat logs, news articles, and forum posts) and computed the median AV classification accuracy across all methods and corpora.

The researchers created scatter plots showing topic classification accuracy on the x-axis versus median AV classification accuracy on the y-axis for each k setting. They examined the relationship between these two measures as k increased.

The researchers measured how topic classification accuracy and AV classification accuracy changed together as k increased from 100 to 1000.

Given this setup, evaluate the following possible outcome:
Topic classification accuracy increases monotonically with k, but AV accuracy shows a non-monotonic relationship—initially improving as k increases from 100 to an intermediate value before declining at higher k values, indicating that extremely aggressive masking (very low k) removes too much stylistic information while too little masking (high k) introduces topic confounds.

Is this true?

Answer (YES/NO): NO